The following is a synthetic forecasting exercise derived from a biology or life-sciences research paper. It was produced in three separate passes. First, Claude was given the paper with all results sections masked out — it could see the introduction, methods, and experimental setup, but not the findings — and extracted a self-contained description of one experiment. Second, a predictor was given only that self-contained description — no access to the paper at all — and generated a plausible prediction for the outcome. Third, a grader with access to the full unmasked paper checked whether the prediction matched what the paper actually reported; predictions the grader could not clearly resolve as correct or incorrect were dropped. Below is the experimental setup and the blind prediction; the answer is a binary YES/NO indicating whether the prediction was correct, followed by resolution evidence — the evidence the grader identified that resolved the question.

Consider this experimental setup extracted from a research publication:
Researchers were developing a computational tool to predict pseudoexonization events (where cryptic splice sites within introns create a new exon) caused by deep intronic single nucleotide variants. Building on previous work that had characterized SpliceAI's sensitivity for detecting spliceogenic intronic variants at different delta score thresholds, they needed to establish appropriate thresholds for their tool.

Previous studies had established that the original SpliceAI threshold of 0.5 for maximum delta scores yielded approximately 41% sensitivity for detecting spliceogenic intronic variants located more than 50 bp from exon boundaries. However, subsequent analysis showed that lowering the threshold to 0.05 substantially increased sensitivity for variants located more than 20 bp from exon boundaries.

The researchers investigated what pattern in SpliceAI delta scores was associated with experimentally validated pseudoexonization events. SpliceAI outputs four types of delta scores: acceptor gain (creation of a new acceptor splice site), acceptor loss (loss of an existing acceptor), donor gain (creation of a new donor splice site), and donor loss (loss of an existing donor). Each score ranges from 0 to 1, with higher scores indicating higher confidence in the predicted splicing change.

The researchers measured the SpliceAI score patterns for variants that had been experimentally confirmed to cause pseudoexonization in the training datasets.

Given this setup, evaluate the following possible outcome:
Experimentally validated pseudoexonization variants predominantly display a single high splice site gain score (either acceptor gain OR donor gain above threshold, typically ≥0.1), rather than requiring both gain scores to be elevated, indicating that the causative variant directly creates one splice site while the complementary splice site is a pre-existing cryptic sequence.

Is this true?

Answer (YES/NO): NO